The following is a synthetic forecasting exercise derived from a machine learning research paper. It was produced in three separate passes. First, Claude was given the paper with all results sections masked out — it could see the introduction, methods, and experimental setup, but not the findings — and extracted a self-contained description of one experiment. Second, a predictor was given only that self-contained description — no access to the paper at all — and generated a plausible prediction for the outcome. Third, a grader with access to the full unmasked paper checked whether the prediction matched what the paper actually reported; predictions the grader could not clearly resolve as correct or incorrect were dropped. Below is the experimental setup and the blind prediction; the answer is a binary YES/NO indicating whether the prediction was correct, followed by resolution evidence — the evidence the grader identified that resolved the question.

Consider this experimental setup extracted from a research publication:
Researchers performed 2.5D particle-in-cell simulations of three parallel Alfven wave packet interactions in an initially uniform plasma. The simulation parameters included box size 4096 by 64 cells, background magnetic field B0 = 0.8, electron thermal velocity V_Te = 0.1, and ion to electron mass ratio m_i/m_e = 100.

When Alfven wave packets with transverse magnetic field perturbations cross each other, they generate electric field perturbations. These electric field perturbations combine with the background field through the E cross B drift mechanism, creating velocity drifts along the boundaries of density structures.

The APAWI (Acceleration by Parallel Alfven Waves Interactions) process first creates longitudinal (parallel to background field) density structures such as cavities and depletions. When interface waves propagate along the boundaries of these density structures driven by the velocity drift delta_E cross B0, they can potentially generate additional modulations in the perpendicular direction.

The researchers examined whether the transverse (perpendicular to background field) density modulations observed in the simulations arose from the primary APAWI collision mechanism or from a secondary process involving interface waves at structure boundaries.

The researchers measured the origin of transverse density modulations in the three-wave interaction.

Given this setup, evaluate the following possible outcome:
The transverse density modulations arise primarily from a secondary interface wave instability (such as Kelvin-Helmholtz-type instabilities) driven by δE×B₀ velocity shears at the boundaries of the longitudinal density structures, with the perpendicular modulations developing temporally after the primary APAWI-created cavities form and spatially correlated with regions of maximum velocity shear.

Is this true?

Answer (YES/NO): NO